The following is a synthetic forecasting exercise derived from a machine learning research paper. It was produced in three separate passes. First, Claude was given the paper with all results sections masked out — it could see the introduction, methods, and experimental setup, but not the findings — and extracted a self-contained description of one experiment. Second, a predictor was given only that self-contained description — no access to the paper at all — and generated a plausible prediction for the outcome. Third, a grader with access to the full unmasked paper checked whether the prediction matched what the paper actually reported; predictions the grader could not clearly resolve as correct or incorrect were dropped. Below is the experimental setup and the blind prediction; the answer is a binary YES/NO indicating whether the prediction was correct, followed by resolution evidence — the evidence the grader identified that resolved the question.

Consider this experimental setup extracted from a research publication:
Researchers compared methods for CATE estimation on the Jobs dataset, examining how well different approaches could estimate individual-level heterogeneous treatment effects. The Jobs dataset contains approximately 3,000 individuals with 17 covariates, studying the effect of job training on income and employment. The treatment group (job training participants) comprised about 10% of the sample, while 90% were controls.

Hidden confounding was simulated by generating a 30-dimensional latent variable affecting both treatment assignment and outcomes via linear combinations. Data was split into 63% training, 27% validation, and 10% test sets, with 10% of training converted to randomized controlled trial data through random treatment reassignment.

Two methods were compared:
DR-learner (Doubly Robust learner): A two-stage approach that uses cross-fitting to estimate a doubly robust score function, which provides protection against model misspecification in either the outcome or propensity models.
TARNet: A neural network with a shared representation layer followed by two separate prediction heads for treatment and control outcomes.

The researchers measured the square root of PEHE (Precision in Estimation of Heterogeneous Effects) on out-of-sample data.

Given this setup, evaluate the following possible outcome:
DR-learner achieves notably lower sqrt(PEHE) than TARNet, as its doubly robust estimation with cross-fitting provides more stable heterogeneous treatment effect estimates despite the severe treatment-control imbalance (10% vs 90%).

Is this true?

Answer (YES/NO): NO